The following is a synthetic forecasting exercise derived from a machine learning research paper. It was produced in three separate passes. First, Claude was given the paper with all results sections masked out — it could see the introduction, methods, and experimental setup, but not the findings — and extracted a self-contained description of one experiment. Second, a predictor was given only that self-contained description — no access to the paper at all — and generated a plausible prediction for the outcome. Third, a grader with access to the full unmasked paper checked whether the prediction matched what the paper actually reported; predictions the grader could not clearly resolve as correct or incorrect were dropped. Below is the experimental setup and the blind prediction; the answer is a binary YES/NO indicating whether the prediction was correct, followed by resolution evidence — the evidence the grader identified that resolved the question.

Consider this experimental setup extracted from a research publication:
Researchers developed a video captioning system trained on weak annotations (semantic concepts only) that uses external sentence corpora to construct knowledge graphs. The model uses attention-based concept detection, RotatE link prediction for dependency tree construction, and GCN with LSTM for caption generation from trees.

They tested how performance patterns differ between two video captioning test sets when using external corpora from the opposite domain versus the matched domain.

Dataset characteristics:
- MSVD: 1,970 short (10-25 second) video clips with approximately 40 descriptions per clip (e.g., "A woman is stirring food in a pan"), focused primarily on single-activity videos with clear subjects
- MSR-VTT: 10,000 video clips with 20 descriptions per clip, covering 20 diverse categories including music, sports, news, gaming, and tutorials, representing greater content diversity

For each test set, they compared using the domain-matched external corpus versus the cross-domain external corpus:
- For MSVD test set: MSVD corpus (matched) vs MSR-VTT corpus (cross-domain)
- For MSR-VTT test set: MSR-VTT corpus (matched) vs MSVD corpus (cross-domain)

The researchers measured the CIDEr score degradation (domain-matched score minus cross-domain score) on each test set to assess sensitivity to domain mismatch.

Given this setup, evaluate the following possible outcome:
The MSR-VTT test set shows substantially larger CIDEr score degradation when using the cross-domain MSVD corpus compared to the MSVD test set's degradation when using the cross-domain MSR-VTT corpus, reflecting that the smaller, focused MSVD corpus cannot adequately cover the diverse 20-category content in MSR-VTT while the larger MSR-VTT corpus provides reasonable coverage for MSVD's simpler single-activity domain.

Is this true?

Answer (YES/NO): NO